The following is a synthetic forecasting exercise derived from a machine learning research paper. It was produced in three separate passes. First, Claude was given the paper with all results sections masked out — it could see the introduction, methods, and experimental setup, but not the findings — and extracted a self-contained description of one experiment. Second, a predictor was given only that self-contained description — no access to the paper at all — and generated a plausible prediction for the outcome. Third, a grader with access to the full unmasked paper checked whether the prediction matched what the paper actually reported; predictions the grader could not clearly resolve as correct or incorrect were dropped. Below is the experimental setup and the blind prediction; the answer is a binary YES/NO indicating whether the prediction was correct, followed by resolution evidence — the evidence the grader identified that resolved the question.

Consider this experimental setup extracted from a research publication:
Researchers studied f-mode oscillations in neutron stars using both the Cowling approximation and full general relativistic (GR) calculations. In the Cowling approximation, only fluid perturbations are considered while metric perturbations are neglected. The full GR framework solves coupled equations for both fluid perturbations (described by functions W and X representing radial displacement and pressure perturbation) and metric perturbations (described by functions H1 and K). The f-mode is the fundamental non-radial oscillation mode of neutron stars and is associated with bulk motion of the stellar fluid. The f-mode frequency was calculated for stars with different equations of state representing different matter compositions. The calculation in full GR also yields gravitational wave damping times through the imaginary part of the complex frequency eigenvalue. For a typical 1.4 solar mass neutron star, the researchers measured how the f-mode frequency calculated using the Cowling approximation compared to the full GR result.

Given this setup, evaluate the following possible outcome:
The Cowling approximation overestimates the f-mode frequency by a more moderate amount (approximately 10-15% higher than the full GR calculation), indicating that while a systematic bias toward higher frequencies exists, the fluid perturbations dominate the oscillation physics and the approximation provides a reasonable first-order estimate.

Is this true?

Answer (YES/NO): NO